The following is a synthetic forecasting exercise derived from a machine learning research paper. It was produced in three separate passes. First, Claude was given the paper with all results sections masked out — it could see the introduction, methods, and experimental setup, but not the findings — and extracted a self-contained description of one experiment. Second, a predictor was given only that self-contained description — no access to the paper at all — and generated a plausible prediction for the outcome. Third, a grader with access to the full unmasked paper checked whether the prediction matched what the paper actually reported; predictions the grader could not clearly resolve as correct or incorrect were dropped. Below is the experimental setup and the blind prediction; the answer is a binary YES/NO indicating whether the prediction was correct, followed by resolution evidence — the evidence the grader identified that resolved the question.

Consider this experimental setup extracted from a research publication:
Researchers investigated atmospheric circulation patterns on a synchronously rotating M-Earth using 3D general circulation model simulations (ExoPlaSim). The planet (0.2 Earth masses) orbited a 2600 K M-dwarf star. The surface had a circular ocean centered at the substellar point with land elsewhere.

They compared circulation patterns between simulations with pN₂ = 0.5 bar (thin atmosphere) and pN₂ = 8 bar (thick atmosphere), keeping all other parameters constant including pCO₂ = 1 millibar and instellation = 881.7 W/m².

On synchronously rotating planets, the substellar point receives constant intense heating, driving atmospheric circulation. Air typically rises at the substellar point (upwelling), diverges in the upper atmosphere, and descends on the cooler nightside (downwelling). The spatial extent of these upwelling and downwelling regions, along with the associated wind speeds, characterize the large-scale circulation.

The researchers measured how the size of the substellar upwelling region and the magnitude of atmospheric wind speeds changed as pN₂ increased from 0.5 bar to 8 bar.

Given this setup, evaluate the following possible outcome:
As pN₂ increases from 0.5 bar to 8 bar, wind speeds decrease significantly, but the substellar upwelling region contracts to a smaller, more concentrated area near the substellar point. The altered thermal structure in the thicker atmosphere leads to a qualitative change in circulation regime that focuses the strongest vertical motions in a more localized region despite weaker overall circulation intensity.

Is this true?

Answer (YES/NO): NO